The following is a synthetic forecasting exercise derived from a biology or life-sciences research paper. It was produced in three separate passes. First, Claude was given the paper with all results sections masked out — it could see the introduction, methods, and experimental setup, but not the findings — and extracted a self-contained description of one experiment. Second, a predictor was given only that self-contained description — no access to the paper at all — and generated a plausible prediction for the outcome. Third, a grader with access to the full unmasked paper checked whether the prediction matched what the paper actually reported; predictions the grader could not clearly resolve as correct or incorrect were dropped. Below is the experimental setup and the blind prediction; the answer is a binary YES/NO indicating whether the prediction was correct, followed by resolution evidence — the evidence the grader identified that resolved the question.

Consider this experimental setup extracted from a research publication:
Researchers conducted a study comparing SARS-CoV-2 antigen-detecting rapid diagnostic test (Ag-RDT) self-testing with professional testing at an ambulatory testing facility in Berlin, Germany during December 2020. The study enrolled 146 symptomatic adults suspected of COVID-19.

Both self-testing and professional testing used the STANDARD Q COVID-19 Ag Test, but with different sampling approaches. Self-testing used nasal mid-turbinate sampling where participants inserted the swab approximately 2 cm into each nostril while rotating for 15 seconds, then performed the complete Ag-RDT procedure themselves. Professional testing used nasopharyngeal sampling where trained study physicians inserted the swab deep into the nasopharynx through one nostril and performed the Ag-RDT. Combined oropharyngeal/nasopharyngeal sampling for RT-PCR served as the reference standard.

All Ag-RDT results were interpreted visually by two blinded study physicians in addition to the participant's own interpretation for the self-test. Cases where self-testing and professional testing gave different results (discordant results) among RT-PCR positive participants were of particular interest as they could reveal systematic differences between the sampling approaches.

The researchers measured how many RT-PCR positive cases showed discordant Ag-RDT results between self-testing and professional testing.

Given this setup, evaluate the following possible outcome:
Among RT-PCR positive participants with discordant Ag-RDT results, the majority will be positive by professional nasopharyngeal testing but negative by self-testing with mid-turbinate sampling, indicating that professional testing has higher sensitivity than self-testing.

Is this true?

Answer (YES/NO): NO